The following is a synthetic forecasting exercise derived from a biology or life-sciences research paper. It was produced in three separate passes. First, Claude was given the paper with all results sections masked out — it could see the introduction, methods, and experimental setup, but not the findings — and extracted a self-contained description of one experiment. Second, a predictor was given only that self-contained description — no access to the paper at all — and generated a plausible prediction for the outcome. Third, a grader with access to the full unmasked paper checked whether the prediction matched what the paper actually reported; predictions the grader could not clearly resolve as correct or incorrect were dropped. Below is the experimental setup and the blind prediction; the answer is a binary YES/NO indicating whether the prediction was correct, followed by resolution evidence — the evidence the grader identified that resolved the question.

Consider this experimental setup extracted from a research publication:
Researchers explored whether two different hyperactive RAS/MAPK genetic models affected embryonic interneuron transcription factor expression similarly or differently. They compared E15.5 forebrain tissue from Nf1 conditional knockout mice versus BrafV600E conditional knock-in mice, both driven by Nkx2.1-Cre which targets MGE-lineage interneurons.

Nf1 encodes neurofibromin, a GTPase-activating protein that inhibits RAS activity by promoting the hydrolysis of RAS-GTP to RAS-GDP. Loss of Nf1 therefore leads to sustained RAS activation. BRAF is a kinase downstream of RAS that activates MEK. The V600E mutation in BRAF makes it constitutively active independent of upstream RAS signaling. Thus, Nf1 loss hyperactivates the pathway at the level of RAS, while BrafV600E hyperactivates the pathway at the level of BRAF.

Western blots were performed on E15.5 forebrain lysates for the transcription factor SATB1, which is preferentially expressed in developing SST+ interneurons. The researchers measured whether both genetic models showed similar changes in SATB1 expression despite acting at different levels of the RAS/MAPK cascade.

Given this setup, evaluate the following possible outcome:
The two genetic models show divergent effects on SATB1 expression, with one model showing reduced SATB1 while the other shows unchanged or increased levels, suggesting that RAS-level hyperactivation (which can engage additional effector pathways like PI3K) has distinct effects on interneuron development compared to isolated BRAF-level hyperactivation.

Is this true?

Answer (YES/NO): NO